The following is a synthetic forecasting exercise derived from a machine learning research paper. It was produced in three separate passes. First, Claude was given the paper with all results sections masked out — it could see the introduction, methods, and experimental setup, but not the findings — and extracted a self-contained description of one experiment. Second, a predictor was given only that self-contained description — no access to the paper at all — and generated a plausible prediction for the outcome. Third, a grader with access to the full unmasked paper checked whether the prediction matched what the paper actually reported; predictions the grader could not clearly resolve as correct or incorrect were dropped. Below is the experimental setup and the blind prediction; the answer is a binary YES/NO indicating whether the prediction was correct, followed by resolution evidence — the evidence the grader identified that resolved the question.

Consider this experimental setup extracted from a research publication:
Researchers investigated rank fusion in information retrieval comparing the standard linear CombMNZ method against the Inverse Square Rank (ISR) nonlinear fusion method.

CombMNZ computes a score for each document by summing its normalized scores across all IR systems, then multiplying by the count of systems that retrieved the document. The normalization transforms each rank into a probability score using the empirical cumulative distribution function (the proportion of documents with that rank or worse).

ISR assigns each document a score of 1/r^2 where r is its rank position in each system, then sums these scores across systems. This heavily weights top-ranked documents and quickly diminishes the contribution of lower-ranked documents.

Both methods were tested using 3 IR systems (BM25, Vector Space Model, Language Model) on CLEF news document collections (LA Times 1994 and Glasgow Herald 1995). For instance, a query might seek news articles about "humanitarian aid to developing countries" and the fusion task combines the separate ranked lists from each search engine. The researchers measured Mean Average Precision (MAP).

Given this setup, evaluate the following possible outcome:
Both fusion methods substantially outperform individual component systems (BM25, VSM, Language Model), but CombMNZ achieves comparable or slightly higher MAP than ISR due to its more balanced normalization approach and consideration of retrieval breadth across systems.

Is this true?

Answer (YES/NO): NO